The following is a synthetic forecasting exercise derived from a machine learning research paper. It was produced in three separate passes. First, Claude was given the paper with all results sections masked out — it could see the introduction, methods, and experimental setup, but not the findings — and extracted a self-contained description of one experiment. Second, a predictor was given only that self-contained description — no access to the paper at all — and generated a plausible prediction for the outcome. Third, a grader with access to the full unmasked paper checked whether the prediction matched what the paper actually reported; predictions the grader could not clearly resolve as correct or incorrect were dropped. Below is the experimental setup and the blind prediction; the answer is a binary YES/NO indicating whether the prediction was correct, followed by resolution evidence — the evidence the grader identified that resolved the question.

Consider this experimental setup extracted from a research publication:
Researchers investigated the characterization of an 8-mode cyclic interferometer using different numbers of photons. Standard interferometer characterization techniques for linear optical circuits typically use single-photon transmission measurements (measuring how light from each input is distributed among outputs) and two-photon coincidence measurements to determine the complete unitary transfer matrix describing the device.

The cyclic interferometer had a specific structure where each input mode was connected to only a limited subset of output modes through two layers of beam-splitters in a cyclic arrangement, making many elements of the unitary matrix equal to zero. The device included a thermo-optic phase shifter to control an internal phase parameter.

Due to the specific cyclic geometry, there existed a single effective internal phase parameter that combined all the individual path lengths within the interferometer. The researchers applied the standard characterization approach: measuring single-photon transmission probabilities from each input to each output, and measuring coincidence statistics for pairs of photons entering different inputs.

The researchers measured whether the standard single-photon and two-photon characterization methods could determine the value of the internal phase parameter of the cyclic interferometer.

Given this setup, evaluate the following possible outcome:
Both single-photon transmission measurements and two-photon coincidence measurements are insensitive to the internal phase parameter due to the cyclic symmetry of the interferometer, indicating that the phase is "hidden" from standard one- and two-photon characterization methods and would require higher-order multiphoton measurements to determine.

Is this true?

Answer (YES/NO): YES